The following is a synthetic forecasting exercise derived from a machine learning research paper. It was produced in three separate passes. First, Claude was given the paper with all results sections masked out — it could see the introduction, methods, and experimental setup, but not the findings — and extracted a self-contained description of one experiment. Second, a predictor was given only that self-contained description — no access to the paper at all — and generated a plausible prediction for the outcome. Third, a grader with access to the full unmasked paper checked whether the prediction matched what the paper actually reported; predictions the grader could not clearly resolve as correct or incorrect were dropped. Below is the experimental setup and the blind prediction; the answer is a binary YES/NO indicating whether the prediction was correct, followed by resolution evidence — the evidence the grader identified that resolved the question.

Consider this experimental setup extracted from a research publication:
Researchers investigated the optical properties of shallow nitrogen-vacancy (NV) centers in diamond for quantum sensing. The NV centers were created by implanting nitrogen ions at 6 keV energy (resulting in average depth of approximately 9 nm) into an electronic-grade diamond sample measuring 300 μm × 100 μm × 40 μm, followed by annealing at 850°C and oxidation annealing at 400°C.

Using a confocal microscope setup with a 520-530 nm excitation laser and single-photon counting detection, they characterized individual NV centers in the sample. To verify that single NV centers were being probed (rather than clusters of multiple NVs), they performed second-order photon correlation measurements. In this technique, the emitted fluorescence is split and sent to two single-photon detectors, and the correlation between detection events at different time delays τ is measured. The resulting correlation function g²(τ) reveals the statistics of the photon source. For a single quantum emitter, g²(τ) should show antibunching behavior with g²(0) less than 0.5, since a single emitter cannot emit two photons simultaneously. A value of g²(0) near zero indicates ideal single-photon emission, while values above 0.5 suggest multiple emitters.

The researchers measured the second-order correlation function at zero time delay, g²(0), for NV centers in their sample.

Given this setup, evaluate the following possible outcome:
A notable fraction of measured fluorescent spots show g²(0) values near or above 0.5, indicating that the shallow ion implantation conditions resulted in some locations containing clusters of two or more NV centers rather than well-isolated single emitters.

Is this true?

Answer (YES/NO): NO